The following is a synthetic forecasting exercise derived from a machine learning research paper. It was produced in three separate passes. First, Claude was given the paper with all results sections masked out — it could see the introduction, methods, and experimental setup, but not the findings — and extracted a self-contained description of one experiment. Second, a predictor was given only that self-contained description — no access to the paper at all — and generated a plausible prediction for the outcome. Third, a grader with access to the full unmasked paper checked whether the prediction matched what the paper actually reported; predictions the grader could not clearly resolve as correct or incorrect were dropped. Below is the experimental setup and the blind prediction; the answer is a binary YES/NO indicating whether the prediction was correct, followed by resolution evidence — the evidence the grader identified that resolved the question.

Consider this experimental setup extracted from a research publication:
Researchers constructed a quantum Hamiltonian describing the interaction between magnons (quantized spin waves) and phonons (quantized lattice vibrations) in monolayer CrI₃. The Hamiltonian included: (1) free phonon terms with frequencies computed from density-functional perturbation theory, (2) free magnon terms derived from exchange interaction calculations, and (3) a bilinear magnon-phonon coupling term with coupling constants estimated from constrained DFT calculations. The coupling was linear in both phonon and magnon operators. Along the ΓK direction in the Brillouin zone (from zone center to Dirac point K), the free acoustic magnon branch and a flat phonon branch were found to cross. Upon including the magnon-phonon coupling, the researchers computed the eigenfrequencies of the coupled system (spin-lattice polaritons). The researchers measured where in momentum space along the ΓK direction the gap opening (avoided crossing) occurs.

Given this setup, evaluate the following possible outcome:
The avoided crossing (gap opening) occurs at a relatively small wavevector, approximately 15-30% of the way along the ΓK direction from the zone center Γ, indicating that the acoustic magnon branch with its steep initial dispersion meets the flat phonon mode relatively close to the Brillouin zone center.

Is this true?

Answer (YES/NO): NO